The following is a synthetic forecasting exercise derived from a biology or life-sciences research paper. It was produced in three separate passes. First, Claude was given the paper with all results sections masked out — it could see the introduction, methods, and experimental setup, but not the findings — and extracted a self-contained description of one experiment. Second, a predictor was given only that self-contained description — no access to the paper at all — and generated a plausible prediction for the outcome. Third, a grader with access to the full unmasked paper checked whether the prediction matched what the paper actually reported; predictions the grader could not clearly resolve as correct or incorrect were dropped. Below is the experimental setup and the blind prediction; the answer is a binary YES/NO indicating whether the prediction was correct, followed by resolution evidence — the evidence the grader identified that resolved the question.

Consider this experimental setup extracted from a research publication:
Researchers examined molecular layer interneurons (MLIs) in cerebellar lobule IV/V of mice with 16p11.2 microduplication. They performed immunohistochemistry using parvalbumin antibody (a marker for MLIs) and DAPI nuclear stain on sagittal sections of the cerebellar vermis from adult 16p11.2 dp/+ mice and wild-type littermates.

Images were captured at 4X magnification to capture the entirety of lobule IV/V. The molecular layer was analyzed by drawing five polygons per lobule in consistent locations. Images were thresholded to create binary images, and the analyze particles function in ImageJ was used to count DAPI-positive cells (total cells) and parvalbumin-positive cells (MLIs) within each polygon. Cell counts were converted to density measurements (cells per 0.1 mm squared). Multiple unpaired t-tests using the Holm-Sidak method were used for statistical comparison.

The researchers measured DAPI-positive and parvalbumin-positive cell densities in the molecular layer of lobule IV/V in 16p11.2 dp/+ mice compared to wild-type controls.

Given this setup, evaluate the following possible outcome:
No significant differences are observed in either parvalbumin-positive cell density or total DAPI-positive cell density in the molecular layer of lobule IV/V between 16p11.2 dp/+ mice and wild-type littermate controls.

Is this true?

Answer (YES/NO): YES